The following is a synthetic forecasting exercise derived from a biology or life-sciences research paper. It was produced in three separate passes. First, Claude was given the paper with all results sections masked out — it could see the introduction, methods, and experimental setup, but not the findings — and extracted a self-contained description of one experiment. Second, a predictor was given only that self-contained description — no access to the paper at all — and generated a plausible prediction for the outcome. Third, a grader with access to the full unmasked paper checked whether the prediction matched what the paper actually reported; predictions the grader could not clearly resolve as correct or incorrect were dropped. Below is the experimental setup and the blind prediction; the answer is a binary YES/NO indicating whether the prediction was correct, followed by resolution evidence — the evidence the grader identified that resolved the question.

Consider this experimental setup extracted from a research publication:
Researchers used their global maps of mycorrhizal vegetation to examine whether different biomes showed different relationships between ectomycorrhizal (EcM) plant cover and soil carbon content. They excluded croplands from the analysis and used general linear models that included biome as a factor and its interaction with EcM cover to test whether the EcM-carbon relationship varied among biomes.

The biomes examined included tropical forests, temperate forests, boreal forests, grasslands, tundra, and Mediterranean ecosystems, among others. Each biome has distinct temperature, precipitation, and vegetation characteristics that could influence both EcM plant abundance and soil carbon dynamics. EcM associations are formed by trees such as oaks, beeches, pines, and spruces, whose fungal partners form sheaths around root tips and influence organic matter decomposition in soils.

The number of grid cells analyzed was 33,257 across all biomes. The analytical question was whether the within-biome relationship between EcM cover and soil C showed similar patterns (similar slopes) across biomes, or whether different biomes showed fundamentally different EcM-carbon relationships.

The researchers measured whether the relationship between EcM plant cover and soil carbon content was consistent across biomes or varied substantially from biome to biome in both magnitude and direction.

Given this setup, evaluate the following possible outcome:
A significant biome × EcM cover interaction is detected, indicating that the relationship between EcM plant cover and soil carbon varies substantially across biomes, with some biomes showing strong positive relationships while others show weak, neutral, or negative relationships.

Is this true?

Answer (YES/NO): NO